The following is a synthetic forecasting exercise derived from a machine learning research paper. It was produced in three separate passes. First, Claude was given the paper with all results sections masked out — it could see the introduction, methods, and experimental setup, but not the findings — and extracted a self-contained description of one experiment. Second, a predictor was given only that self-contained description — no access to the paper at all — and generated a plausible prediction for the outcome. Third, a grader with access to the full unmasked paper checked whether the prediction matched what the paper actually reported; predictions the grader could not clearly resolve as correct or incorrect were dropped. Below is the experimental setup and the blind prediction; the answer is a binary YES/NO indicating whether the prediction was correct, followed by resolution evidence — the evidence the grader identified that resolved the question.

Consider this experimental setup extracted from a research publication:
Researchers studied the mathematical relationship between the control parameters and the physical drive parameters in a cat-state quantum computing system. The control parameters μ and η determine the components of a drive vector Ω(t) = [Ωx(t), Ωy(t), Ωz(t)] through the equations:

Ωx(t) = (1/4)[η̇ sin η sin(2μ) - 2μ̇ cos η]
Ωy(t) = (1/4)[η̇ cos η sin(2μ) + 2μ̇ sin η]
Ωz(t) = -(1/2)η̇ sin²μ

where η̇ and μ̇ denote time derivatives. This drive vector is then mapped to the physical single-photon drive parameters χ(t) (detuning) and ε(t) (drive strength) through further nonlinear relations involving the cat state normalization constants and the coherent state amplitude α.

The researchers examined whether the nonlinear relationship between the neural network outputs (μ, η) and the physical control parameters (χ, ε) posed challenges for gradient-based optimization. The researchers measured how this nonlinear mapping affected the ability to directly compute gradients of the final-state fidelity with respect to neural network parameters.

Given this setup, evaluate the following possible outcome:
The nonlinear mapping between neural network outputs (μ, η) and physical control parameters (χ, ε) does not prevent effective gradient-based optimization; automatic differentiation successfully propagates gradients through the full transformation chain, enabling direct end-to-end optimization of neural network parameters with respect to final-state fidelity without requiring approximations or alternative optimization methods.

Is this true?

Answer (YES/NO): NO